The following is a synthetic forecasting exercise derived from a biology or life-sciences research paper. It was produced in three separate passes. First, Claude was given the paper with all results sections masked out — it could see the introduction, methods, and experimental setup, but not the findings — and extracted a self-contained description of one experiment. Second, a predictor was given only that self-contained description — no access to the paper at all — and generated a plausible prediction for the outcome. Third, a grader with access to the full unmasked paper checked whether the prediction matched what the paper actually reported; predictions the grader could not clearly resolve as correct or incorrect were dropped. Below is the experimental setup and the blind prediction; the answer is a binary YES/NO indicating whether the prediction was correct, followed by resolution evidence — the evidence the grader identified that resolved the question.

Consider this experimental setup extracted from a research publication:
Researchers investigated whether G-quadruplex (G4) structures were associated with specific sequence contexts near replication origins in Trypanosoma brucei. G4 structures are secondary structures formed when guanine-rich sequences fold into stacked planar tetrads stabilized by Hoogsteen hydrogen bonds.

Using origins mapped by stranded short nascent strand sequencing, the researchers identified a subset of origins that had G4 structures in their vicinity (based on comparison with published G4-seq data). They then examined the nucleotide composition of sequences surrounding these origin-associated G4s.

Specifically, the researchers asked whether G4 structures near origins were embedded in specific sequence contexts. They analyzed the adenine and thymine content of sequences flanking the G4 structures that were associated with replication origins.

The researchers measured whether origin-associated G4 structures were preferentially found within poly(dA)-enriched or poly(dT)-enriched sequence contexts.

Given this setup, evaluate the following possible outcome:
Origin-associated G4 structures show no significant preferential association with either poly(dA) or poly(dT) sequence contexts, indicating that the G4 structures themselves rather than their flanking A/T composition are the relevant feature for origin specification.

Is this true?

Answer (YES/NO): NO